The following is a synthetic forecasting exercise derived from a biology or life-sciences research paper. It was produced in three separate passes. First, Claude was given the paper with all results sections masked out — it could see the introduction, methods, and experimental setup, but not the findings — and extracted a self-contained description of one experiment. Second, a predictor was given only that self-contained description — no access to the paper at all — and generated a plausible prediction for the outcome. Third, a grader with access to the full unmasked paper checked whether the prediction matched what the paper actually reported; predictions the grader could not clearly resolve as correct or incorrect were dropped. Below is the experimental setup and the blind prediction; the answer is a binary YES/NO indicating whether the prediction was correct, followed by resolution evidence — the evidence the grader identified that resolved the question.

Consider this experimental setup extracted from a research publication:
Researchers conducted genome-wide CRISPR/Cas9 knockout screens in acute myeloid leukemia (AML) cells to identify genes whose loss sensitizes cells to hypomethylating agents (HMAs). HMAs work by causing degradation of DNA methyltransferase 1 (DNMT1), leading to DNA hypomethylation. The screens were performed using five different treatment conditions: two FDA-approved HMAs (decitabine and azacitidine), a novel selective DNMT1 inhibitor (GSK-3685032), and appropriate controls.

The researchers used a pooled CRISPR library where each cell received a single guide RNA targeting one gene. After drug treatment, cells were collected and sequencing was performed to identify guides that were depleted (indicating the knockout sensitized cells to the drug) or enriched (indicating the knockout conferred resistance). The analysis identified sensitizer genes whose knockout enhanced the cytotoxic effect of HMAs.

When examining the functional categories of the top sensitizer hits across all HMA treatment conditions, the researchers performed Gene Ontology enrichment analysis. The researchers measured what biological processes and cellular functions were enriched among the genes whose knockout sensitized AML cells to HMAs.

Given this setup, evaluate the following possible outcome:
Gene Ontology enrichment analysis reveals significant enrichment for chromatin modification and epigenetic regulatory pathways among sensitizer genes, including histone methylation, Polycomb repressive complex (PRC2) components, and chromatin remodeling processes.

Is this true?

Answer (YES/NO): NO